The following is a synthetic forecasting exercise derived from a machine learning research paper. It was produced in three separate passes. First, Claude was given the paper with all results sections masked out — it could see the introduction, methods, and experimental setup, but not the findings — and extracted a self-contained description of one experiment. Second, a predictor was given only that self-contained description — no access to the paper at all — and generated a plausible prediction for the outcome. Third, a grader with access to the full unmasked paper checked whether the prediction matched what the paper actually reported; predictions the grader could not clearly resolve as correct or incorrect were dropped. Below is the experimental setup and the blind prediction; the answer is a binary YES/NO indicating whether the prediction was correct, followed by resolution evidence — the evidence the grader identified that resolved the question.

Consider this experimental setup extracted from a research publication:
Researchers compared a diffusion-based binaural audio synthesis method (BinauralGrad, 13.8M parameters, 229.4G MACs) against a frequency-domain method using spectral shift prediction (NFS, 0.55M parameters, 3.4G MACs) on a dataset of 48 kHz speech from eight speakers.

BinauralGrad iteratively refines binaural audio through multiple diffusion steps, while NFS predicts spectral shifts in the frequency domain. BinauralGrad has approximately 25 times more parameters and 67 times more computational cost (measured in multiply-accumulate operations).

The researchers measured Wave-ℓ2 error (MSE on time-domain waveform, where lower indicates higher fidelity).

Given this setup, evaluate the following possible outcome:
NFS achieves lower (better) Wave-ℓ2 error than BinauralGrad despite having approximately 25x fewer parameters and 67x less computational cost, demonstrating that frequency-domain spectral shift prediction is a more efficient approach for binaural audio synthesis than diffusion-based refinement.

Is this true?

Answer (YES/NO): NO